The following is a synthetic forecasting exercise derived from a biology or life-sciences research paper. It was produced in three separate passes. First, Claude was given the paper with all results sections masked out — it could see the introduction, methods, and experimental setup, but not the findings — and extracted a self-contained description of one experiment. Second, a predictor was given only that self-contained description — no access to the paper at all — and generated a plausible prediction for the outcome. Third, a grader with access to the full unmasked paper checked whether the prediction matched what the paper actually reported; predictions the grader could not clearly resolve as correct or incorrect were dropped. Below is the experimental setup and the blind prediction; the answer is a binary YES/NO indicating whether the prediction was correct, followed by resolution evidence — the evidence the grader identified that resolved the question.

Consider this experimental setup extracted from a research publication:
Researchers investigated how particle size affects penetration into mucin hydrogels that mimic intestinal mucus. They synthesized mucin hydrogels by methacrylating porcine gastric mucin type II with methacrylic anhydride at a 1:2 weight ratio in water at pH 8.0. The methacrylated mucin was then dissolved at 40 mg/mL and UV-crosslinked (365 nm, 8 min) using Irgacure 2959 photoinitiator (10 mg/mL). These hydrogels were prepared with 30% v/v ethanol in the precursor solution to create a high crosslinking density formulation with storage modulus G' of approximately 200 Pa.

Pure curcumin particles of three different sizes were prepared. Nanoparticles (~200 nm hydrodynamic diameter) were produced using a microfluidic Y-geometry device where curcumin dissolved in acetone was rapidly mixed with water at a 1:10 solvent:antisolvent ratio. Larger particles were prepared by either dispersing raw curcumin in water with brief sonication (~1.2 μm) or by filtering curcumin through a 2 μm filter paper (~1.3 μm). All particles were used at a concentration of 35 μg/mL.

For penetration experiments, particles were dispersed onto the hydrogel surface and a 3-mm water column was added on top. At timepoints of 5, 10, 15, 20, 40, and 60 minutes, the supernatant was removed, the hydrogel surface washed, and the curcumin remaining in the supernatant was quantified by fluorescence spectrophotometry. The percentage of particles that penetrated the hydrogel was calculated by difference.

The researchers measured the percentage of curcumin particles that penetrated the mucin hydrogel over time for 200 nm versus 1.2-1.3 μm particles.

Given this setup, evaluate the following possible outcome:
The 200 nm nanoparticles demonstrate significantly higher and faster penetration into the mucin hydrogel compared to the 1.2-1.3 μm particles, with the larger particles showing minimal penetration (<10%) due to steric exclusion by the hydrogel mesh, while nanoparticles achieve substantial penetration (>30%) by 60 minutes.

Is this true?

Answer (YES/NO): NO